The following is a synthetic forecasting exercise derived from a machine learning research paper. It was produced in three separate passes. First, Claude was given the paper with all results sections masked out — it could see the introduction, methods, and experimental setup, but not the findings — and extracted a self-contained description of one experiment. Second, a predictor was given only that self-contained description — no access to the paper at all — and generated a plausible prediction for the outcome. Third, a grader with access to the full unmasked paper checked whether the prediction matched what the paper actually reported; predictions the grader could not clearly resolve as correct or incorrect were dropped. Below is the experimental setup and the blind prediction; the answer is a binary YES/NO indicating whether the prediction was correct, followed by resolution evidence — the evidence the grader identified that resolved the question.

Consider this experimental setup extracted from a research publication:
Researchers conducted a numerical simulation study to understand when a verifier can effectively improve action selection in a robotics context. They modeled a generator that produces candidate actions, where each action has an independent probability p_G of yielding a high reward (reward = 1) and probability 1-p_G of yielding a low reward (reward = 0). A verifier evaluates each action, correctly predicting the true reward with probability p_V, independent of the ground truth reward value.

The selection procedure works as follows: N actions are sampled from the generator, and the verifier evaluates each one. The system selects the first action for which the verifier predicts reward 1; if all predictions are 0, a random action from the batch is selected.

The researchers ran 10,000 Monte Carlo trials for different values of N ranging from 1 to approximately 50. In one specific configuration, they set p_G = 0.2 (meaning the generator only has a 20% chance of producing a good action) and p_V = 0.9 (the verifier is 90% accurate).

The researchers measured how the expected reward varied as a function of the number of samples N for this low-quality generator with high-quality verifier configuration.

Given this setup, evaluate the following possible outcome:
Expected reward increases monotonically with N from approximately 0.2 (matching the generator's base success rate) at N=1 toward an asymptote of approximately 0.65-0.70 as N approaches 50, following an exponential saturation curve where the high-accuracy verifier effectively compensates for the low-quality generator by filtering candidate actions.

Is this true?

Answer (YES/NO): YES